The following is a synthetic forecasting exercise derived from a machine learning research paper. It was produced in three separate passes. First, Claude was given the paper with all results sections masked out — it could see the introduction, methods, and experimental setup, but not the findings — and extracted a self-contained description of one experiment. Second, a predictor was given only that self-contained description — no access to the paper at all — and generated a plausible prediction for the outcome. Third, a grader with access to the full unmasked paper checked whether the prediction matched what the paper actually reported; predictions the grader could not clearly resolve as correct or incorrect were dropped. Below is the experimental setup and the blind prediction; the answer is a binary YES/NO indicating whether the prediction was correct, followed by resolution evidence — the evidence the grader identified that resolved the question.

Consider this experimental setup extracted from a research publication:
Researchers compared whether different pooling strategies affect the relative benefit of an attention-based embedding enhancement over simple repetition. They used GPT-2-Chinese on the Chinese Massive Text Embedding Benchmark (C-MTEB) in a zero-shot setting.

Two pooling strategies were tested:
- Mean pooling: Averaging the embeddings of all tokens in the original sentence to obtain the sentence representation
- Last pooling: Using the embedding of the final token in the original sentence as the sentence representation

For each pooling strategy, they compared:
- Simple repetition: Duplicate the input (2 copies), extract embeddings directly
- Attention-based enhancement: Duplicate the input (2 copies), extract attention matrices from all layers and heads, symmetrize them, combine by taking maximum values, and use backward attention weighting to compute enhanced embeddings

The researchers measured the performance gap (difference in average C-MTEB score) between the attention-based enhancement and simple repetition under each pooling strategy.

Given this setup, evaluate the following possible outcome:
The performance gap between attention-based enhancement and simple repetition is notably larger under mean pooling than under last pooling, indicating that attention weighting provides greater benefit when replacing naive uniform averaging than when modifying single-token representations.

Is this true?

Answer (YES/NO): NO